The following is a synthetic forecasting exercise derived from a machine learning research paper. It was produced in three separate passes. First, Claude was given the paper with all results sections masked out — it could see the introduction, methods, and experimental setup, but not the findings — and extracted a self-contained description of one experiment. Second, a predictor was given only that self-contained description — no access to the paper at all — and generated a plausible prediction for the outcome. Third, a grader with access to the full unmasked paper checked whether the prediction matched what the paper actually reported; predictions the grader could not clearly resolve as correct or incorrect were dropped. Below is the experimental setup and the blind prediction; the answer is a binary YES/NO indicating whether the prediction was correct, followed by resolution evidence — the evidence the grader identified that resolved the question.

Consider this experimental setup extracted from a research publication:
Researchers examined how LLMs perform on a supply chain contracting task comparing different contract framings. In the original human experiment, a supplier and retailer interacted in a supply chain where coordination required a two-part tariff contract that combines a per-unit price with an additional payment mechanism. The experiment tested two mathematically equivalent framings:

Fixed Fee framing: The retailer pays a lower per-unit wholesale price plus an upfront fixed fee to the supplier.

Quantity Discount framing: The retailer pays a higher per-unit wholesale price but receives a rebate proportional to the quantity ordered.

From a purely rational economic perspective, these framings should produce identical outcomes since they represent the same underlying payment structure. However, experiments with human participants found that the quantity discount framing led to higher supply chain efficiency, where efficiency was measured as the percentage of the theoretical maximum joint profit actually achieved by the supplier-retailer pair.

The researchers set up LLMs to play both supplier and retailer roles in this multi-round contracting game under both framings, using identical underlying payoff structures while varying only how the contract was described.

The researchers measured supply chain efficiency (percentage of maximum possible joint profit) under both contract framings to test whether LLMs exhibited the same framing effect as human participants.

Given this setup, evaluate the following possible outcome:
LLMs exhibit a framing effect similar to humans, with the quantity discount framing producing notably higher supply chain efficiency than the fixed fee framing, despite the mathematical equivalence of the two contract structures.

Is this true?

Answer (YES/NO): YES